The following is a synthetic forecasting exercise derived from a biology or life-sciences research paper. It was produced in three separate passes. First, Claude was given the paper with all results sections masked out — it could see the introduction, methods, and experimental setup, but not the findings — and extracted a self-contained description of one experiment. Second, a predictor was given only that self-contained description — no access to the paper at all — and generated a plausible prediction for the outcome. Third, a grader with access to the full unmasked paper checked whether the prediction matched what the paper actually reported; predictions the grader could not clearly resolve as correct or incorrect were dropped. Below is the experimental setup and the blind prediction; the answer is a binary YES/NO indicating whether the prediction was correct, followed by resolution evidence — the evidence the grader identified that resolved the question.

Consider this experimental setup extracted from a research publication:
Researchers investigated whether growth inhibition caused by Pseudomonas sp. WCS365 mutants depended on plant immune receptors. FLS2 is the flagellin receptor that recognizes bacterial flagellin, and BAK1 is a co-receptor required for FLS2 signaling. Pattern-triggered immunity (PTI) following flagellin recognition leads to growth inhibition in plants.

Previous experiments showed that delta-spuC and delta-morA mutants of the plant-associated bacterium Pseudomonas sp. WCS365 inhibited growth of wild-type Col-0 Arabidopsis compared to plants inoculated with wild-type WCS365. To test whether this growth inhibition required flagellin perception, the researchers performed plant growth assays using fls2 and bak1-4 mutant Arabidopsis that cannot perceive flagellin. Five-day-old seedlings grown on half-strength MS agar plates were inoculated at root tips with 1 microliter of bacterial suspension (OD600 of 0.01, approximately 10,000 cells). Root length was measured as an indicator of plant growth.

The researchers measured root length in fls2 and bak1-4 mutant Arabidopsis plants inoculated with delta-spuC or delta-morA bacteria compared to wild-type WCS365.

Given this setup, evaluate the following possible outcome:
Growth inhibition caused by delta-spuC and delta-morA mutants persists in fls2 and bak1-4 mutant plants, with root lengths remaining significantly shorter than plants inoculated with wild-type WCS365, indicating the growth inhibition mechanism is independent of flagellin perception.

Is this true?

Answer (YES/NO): NO